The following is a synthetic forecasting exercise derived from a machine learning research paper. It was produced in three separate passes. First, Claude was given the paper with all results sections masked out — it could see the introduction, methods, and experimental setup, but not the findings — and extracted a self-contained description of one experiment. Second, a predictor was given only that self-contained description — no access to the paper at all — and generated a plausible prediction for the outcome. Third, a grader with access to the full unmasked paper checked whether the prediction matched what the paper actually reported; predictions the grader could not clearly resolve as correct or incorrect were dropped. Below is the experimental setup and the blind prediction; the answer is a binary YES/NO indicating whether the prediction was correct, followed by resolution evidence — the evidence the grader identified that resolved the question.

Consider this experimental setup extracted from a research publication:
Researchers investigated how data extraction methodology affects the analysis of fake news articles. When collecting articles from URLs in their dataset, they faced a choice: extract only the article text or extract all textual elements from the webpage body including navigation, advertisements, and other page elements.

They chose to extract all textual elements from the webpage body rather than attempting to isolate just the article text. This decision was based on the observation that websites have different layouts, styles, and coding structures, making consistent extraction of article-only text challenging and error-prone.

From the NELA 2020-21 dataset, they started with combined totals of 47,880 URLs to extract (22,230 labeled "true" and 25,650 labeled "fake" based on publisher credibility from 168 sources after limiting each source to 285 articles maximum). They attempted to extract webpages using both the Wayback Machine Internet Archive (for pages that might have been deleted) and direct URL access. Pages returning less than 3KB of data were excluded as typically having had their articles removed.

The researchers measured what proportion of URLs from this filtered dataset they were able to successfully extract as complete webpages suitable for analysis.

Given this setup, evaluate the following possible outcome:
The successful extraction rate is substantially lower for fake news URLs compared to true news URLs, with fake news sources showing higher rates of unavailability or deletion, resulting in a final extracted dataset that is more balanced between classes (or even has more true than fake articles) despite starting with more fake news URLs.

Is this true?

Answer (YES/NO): YES